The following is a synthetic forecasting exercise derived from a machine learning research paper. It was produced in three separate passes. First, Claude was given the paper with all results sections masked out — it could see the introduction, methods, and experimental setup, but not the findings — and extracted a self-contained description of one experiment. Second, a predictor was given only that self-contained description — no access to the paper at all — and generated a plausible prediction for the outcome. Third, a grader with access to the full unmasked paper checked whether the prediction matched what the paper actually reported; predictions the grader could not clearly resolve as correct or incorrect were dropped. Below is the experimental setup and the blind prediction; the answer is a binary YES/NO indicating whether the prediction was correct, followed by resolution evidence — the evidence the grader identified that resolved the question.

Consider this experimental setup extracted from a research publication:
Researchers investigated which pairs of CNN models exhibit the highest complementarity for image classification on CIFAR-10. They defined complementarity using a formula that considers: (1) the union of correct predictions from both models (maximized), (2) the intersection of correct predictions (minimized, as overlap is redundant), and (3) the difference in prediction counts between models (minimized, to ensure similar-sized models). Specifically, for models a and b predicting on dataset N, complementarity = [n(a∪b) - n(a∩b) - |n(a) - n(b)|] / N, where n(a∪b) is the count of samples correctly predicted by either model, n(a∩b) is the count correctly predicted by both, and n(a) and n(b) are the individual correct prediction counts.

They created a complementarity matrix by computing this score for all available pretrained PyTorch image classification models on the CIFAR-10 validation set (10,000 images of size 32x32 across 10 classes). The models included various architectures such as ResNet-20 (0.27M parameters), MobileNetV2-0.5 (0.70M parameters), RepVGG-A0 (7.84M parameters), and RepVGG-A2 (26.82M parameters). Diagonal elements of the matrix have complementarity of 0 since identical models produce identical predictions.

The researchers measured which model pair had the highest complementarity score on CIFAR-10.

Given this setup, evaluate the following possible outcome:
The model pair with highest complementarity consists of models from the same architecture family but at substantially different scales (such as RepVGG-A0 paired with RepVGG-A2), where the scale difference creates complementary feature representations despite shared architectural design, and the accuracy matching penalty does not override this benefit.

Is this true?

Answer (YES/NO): NO